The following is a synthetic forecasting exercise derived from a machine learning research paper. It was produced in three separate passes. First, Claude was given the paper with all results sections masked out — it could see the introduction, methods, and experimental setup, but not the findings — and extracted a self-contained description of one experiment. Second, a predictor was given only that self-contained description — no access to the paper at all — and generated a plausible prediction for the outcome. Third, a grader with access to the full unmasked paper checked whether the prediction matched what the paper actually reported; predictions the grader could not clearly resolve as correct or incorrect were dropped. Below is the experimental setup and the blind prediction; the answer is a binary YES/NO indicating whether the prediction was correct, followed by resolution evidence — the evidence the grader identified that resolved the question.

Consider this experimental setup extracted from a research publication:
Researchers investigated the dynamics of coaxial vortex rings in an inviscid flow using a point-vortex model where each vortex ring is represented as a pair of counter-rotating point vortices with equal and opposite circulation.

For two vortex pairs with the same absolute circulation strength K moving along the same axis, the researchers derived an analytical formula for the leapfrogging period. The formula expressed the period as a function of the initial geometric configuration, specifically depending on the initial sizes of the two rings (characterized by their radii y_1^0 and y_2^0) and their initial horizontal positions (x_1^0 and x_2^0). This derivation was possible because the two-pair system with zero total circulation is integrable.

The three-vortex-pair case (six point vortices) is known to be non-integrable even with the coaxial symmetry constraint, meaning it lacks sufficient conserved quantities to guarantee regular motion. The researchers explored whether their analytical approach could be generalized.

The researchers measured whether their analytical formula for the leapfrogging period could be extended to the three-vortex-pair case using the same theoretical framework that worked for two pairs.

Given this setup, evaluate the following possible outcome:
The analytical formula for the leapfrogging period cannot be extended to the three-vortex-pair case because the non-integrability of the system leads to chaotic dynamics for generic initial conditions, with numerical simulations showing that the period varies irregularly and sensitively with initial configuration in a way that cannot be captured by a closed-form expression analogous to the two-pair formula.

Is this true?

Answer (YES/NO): NO